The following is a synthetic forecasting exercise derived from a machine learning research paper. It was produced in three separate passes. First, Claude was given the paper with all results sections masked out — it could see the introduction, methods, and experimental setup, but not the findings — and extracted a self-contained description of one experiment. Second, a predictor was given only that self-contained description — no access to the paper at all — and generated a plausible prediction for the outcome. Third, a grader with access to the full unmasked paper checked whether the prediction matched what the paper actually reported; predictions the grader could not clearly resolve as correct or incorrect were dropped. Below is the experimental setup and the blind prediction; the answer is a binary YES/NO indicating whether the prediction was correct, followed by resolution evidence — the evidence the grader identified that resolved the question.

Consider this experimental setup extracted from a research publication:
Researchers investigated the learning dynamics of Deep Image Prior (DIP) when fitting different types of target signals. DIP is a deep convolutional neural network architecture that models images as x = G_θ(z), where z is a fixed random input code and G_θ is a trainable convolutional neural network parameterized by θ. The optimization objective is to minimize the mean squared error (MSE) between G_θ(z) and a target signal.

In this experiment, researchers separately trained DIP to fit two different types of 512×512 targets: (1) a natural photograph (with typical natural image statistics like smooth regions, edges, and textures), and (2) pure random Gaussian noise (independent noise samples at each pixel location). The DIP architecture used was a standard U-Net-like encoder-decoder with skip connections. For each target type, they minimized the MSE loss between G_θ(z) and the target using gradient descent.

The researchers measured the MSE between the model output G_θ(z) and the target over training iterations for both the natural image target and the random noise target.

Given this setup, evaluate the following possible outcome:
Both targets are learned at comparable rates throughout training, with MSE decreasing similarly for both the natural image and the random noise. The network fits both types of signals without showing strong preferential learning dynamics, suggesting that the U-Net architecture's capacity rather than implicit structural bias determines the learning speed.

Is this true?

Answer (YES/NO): NO